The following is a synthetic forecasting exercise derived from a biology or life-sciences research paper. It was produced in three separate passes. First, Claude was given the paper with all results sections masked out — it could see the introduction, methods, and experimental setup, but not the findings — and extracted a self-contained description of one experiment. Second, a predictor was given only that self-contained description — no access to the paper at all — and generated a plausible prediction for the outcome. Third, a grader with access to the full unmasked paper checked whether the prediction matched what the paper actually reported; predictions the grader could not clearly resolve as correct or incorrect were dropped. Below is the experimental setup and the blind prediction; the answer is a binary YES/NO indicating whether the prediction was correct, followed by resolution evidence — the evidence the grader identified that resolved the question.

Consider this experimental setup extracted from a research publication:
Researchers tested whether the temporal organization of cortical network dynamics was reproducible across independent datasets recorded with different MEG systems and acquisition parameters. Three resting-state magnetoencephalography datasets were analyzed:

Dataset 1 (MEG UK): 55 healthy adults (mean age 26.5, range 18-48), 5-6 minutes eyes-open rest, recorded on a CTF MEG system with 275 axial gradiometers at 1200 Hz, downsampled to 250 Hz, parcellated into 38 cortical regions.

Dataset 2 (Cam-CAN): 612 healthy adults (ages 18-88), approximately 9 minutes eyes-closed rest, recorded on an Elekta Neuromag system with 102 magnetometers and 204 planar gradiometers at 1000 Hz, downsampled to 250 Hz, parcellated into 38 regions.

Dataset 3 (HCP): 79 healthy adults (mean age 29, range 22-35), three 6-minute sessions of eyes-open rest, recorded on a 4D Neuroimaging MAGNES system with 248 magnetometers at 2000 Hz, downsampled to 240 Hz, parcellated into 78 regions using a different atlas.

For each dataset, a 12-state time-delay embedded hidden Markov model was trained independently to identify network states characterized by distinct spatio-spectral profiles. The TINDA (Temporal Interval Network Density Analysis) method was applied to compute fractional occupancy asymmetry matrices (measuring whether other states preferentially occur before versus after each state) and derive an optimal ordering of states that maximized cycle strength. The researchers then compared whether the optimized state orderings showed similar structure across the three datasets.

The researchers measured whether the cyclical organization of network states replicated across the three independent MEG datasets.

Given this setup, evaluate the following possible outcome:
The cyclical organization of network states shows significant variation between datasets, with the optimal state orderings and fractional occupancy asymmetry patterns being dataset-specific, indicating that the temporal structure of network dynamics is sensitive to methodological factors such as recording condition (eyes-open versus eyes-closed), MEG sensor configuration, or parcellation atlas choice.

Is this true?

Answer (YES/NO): NO